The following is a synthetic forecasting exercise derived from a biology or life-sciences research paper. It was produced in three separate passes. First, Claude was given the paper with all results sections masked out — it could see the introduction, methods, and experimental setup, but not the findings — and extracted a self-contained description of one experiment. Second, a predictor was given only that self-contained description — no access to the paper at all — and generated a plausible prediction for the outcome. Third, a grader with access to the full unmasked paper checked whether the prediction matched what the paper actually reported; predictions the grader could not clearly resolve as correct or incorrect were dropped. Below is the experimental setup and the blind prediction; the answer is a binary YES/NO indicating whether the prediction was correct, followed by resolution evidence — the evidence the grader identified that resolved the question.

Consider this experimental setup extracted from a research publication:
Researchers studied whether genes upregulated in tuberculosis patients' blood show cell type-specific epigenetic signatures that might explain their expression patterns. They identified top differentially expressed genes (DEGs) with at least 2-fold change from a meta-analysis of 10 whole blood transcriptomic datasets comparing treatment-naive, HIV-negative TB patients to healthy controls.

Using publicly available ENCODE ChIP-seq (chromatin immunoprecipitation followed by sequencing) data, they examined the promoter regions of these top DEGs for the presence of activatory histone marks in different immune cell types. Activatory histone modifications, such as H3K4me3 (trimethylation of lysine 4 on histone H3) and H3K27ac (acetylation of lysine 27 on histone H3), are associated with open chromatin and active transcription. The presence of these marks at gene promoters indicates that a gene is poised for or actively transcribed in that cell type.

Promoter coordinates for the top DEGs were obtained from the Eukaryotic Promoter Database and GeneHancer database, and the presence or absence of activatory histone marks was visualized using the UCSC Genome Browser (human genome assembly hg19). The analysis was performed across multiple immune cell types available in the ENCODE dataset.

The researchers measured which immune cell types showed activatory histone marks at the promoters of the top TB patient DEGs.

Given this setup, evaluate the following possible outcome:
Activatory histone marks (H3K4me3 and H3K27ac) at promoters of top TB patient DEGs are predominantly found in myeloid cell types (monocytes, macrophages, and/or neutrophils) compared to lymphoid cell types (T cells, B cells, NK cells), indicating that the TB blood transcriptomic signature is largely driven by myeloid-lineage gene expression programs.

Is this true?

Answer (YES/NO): YES